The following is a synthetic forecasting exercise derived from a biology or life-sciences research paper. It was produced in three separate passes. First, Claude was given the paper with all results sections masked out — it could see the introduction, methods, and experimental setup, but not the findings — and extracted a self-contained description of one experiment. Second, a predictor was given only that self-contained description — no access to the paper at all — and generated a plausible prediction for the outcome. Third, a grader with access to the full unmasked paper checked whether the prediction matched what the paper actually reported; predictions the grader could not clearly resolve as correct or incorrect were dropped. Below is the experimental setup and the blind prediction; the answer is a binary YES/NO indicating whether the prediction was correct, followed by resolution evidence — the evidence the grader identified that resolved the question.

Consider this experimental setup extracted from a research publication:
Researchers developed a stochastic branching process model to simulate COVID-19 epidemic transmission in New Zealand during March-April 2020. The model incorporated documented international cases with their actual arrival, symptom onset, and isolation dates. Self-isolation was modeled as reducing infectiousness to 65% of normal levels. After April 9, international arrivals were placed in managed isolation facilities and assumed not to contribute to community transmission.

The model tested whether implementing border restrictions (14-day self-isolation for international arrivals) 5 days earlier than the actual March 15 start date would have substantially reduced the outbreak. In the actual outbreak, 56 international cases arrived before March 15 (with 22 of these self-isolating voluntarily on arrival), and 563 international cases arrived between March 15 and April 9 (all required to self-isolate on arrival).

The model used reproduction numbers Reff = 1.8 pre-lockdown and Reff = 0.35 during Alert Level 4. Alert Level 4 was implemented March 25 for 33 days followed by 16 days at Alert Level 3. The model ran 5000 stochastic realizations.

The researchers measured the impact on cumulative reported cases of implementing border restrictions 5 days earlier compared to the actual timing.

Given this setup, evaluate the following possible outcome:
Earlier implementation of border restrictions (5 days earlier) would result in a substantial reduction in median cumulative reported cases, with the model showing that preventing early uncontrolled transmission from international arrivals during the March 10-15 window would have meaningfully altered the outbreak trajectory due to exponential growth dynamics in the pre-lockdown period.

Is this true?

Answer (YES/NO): NO